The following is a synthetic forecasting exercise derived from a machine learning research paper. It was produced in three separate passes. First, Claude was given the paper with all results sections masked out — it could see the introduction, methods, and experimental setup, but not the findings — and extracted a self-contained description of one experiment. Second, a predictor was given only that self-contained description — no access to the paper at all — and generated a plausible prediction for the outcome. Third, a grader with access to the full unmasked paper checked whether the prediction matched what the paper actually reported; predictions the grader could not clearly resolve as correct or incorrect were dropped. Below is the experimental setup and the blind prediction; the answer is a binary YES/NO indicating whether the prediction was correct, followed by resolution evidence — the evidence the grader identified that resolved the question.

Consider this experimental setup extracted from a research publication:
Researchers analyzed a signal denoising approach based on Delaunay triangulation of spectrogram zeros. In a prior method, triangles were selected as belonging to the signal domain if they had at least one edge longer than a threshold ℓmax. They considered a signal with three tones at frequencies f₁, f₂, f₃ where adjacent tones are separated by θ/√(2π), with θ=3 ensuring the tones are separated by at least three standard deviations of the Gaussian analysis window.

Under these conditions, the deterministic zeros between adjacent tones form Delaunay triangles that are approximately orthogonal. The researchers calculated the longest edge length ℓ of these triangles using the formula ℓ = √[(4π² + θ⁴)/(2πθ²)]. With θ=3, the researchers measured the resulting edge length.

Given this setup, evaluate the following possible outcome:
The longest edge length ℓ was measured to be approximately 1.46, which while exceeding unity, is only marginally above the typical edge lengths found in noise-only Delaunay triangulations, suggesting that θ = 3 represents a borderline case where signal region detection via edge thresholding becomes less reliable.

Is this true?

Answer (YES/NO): YES